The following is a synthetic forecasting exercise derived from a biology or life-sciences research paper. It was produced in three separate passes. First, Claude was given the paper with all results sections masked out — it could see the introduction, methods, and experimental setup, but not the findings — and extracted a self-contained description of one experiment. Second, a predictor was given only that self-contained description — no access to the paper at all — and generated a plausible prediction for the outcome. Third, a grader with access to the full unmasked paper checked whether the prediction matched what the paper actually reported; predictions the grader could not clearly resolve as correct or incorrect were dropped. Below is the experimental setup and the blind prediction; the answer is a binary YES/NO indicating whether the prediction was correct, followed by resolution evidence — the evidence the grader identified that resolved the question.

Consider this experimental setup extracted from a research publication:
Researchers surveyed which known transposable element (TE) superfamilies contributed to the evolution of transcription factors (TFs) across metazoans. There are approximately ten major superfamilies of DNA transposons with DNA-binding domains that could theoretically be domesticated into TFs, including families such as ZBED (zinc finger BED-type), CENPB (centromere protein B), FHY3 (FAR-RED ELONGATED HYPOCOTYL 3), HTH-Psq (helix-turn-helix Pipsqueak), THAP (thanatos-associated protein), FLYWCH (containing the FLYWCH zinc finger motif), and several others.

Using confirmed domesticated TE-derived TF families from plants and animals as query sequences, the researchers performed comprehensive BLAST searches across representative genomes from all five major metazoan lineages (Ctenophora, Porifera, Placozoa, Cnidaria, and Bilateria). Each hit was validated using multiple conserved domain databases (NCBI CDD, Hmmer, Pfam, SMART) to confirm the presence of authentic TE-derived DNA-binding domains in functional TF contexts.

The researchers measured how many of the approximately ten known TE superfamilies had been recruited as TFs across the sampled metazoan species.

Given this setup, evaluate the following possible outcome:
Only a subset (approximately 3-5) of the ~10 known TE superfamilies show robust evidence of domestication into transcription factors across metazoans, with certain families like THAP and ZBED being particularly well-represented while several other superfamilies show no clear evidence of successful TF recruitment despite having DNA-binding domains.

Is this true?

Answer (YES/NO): NO